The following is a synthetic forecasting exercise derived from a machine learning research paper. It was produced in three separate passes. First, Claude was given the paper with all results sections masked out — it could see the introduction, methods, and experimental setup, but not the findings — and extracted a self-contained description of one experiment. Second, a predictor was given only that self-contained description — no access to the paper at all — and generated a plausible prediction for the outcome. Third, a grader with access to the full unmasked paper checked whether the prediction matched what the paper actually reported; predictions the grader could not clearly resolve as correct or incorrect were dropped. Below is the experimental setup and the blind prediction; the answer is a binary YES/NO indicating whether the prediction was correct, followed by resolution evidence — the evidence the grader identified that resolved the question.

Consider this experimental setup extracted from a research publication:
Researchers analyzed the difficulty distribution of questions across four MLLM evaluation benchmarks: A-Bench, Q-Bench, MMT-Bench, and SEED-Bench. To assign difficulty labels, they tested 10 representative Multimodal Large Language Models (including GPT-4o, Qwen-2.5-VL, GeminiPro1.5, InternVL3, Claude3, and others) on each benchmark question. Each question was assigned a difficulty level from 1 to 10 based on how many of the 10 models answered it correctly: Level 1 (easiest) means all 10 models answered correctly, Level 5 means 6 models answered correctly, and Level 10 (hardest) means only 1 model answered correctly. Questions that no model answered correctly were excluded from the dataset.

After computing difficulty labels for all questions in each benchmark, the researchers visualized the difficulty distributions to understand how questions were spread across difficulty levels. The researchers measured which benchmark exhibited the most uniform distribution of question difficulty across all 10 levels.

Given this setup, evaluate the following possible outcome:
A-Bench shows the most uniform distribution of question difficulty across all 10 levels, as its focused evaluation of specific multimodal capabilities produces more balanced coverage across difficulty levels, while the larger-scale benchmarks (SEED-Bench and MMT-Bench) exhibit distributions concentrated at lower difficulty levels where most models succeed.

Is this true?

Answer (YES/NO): NO